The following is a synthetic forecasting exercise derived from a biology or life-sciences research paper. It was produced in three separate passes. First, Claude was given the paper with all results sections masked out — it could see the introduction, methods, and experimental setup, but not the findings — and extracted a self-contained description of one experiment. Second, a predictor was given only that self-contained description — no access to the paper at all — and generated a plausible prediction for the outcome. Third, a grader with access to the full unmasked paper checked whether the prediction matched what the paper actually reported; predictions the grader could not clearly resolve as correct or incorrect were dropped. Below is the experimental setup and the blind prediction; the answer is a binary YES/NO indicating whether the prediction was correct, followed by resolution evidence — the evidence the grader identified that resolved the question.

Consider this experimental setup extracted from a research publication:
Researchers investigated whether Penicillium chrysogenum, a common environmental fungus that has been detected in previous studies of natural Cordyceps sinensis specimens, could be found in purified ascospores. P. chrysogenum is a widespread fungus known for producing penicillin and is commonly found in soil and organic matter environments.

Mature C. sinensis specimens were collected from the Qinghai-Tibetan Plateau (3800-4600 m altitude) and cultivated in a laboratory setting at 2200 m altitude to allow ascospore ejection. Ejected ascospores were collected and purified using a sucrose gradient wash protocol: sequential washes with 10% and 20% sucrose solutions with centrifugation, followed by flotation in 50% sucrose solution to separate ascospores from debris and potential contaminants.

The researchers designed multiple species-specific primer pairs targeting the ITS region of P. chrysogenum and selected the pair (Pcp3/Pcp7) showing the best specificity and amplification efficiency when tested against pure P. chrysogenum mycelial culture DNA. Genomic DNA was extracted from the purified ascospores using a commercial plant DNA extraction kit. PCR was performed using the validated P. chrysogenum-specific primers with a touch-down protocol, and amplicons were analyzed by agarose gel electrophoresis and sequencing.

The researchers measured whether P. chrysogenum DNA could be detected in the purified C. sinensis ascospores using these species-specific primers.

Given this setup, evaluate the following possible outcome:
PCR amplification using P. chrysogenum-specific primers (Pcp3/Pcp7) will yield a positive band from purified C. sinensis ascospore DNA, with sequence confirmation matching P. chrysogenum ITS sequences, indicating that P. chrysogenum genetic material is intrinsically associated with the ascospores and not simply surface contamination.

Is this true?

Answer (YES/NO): NO